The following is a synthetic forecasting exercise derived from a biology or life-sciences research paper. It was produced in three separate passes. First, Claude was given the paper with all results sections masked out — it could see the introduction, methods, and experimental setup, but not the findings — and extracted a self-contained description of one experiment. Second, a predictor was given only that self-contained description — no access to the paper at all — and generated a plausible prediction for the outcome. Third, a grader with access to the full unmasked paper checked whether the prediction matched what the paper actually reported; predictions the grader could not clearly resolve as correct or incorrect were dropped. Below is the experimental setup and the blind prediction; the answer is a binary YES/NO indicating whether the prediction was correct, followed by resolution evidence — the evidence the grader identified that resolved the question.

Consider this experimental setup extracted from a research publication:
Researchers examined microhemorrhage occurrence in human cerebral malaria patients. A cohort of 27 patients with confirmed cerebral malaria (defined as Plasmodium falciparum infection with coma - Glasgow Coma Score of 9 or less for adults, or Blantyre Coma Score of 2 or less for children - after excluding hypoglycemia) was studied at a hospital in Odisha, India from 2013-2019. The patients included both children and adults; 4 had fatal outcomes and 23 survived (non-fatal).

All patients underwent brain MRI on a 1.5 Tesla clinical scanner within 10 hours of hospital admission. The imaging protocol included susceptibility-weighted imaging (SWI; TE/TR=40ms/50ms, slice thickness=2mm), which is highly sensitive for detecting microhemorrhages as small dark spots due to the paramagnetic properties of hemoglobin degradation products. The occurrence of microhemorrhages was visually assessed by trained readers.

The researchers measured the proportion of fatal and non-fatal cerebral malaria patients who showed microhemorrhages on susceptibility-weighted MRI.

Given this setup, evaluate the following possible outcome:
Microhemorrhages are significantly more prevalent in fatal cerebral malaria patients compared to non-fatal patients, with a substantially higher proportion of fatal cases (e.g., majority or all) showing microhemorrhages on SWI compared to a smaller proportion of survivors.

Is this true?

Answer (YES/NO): NO